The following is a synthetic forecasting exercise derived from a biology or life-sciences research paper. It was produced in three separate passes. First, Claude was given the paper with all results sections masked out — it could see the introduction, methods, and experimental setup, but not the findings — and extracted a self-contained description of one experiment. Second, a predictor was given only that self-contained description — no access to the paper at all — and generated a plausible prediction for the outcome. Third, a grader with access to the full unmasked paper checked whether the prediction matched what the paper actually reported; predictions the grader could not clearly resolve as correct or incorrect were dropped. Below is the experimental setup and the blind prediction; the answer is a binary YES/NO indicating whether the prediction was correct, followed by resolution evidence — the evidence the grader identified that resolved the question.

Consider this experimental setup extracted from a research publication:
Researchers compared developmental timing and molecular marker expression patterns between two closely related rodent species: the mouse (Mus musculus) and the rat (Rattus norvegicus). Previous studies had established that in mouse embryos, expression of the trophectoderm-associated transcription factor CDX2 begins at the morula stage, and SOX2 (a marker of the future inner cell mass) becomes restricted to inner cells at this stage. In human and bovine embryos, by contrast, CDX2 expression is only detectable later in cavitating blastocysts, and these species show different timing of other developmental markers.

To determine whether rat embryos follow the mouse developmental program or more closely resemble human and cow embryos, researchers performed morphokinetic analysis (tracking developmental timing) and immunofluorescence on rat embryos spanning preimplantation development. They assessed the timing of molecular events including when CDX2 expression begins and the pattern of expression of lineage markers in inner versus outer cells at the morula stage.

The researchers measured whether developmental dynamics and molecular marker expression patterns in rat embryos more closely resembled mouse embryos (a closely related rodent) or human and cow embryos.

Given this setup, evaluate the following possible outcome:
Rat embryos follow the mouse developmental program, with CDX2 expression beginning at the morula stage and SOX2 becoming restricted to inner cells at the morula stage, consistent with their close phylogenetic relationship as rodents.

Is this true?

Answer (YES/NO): NO